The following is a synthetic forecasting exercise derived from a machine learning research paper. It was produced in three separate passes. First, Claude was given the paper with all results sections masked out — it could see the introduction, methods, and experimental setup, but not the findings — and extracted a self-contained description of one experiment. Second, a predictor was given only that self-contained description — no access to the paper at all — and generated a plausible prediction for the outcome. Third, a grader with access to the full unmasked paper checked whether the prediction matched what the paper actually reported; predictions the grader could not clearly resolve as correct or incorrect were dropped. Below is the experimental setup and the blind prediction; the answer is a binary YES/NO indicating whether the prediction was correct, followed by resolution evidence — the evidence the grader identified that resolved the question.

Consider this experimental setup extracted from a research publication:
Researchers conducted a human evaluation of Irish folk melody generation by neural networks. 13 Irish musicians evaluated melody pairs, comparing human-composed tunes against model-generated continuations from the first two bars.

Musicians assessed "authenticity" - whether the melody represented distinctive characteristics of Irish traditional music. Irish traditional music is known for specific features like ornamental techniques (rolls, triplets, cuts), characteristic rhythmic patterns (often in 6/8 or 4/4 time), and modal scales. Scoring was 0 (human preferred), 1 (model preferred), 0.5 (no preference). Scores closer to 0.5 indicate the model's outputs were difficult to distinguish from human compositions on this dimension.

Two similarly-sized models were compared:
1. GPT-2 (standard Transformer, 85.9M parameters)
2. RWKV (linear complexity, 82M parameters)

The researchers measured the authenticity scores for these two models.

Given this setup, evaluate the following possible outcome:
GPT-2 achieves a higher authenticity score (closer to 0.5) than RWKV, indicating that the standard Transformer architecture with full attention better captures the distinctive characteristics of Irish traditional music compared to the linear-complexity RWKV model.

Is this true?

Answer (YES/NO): YES